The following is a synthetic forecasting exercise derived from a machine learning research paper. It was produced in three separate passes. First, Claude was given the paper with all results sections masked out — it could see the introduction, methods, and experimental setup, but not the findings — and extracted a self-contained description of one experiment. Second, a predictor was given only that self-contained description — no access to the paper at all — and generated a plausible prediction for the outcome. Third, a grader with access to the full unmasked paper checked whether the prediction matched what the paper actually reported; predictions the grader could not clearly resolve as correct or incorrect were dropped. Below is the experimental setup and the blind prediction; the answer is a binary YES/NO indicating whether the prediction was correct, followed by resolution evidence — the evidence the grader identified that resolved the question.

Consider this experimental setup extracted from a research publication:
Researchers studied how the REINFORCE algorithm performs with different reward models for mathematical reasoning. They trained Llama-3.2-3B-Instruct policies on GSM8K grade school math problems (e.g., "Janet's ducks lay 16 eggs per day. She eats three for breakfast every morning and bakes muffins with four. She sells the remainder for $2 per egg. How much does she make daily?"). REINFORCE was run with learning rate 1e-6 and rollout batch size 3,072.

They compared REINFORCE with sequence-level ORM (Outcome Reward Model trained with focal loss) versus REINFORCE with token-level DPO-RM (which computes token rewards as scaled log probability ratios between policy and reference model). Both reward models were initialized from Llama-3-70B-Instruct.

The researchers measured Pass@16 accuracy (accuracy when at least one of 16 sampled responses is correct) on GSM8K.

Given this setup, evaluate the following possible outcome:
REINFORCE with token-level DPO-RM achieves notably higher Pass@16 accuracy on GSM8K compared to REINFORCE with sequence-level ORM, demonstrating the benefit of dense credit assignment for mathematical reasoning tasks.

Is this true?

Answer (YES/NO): NO